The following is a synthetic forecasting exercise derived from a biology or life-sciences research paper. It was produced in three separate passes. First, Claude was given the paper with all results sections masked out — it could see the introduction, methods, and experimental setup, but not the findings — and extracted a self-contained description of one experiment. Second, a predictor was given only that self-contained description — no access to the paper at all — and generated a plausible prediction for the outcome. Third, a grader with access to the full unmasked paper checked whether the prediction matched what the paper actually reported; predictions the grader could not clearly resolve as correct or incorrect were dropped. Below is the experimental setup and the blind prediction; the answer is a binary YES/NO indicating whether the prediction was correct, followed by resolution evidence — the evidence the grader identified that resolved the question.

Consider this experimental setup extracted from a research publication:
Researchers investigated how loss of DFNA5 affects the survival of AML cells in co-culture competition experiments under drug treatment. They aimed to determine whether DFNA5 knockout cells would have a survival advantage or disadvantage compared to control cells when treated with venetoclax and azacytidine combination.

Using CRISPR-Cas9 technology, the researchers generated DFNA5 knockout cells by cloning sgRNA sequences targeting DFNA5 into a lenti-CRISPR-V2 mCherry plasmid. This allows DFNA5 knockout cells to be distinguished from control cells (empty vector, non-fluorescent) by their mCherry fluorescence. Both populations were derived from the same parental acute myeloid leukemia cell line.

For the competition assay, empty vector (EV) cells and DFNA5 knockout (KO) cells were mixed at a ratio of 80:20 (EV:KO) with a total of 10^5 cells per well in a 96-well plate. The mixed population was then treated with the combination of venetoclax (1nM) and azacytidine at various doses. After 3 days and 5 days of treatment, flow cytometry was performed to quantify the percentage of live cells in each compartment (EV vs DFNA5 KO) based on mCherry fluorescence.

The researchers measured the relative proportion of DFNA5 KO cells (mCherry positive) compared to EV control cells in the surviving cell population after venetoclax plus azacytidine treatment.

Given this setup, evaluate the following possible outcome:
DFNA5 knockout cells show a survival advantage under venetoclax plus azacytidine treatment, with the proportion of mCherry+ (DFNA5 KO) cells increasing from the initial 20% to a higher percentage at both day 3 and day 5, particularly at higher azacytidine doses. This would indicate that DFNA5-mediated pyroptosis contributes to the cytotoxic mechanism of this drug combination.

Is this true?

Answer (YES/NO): YES